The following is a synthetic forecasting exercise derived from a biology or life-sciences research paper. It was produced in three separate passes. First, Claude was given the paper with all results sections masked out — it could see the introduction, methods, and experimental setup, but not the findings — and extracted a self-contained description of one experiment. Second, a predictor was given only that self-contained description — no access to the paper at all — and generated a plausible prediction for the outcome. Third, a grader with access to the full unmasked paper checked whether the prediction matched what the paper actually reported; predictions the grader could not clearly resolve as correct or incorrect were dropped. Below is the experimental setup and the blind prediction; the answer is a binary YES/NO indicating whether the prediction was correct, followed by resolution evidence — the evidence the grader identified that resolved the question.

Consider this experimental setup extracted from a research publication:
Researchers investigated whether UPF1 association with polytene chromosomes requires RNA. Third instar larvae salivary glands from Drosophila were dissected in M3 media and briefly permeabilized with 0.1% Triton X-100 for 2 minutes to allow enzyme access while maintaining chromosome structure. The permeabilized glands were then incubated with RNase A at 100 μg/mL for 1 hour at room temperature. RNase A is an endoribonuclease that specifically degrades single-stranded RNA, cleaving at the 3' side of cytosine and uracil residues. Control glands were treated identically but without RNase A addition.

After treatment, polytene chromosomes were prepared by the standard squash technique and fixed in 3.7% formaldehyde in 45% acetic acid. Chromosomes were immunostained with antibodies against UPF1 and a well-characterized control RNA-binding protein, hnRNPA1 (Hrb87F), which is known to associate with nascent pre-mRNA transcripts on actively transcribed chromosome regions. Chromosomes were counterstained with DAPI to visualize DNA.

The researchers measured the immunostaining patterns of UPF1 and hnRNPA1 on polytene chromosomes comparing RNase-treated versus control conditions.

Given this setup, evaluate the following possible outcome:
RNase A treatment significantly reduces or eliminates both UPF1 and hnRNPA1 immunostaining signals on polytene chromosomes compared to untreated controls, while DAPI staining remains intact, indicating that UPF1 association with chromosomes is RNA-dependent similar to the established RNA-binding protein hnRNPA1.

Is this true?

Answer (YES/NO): NO